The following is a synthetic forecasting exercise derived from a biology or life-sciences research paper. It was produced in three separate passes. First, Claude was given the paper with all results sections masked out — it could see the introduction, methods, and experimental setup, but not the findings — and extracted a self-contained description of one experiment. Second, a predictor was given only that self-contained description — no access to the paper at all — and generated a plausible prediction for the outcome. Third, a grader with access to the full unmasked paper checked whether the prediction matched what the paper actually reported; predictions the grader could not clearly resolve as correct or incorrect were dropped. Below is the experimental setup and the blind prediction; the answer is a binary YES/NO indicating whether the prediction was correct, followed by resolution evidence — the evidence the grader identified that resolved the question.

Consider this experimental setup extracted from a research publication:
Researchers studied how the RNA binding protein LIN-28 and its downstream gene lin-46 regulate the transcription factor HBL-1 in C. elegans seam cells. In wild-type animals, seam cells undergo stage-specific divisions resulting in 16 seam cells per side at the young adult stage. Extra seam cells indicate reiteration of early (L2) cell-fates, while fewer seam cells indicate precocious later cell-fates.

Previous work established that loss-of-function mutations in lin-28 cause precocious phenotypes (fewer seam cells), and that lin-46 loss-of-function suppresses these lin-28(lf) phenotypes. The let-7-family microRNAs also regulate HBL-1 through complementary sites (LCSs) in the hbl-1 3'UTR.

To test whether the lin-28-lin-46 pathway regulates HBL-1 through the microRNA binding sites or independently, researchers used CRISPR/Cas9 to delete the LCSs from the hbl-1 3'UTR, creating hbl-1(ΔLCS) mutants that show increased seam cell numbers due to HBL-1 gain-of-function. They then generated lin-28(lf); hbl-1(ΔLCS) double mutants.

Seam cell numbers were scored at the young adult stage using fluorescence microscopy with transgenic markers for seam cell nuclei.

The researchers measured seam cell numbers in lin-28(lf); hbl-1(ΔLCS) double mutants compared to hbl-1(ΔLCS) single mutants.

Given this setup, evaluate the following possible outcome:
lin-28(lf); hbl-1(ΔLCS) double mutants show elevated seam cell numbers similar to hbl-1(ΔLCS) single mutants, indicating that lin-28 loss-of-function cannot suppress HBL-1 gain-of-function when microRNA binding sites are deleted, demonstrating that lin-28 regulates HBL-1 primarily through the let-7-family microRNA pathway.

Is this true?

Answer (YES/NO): NO